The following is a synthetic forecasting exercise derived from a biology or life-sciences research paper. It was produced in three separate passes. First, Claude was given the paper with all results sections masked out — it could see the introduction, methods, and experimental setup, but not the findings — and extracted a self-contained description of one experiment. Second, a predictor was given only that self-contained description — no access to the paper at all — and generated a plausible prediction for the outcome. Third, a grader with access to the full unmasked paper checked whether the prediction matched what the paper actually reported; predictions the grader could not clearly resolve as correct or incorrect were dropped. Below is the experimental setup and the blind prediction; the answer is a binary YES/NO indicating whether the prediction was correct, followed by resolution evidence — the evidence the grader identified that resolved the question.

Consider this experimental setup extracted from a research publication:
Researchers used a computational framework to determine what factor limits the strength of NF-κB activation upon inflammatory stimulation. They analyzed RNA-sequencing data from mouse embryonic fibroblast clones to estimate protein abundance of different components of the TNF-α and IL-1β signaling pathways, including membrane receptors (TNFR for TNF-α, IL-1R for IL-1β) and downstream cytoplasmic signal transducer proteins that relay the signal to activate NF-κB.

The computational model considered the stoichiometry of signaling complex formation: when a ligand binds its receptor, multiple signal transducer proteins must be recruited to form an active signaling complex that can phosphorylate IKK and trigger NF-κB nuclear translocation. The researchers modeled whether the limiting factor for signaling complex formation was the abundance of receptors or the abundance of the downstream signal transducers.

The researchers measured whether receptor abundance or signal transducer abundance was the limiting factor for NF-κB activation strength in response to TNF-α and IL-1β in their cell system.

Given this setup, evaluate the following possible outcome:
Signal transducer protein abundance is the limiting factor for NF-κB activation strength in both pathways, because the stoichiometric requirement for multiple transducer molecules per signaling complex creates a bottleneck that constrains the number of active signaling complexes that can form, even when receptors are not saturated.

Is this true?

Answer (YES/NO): NO